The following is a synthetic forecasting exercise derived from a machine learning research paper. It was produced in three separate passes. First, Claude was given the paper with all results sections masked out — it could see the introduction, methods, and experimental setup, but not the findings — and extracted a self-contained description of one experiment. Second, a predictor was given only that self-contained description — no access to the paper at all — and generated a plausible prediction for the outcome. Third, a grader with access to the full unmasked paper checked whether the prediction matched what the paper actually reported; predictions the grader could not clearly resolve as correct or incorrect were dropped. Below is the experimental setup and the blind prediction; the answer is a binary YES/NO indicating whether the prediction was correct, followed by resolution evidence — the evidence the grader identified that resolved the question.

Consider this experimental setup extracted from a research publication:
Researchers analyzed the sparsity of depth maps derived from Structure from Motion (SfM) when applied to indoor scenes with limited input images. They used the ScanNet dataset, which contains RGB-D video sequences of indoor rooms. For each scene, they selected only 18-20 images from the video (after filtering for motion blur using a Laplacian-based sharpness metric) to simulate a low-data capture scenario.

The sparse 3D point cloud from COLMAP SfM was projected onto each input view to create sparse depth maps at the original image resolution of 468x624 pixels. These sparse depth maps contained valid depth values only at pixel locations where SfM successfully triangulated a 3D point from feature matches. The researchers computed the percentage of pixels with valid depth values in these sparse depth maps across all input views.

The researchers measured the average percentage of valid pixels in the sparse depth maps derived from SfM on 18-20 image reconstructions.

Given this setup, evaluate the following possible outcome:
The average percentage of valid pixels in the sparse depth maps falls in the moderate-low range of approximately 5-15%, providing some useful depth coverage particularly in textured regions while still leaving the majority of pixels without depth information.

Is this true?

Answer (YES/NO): NO